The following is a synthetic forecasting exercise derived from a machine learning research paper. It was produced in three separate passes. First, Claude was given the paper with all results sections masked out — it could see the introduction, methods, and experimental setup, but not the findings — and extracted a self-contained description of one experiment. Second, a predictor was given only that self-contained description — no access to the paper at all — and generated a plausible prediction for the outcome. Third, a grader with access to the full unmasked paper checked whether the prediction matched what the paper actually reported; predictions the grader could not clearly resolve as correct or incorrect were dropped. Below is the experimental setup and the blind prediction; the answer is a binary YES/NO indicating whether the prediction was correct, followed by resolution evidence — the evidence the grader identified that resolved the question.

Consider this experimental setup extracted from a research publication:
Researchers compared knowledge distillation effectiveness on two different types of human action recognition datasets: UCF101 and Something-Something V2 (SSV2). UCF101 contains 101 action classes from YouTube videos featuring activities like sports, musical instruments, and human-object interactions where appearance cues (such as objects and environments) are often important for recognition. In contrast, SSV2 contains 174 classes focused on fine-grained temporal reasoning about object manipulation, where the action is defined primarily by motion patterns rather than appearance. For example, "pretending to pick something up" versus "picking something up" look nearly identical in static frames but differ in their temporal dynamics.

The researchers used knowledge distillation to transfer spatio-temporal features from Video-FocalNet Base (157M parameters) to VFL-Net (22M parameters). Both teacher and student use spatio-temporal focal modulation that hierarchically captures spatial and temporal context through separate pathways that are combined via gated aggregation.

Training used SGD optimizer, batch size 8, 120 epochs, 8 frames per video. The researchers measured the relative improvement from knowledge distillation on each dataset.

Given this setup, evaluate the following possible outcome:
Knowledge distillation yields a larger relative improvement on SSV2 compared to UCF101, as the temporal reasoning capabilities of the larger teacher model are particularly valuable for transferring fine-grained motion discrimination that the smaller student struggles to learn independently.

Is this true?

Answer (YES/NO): YES